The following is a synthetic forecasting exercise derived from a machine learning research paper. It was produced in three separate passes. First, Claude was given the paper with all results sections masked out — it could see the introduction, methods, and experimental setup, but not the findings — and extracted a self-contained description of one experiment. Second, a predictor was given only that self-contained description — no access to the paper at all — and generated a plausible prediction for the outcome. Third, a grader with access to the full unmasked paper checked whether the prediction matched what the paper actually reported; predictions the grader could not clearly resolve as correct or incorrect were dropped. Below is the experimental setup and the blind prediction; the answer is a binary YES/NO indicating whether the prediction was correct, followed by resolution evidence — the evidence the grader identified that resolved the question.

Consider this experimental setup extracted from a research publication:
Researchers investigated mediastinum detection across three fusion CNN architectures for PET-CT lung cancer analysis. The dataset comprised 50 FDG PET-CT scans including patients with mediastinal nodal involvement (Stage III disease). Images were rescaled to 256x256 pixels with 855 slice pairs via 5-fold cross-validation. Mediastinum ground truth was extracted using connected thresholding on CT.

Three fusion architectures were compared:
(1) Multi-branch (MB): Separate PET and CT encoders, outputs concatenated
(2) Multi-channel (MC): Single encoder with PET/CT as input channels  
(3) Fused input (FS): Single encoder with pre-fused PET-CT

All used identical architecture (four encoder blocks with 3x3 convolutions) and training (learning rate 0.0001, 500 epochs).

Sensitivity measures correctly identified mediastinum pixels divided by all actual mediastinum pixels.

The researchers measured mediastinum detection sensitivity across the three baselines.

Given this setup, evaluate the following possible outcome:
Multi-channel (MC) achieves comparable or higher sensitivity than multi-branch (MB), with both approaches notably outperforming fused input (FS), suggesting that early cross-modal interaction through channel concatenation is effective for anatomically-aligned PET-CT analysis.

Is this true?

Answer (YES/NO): YES